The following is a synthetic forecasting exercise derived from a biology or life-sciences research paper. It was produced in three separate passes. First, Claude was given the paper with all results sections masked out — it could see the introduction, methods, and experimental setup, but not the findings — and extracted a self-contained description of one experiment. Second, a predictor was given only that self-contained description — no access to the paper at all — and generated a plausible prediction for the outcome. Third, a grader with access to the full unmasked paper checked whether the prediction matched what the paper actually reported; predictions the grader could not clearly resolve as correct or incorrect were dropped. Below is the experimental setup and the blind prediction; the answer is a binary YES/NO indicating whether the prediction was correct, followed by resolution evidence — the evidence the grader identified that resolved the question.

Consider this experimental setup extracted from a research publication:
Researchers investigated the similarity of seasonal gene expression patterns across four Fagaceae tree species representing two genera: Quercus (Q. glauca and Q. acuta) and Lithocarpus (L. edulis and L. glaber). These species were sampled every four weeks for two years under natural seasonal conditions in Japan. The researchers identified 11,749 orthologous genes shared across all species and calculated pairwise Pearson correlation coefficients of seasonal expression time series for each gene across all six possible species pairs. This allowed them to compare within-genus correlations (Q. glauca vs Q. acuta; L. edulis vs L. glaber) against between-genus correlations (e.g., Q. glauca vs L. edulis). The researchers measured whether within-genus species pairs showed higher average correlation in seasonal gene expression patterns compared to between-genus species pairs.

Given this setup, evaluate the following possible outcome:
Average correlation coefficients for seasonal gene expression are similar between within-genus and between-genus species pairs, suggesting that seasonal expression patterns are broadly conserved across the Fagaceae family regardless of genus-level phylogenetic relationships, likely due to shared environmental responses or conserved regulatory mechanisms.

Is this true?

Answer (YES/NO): NO